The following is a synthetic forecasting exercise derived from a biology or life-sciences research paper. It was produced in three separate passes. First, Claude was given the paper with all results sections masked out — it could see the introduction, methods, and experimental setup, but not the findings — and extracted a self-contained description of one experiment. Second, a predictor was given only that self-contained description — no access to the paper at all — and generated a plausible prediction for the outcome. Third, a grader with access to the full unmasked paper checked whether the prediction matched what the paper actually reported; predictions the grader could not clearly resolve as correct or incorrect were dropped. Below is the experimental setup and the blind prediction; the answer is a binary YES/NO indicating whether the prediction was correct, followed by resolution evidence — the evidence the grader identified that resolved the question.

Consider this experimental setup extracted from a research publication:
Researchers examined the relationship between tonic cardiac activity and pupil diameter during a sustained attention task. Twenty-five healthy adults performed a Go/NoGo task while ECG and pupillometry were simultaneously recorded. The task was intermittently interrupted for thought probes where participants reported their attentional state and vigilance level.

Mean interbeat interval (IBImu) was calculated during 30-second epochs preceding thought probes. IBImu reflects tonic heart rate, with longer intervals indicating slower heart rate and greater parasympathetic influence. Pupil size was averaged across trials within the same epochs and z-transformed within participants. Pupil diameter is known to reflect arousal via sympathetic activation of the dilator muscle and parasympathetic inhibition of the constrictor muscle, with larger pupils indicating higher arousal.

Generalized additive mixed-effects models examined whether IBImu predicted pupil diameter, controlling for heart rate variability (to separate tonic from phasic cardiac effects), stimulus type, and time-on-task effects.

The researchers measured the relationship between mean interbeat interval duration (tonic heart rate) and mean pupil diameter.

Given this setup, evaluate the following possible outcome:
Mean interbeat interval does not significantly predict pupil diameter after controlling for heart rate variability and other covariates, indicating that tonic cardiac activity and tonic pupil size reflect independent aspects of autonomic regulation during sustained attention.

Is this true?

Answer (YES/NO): NO